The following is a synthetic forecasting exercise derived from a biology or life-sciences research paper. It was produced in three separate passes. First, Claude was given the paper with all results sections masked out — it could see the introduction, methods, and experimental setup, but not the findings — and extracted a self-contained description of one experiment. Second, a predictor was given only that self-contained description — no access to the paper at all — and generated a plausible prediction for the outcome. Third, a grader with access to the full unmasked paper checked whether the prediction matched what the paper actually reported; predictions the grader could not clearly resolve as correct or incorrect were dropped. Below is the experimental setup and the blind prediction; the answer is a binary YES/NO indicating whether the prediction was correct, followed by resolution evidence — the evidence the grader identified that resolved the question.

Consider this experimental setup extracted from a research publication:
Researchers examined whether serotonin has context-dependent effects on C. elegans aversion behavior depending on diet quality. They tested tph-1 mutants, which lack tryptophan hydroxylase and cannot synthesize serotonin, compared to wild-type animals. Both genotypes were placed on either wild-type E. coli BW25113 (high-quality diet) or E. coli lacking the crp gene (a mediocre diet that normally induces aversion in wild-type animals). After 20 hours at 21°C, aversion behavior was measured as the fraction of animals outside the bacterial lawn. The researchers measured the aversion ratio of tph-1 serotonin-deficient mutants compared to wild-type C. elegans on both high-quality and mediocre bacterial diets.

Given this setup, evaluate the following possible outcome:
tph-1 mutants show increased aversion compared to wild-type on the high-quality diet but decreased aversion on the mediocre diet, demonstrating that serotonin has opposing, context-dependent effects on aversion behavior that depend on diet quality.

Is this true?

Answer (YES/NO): NO